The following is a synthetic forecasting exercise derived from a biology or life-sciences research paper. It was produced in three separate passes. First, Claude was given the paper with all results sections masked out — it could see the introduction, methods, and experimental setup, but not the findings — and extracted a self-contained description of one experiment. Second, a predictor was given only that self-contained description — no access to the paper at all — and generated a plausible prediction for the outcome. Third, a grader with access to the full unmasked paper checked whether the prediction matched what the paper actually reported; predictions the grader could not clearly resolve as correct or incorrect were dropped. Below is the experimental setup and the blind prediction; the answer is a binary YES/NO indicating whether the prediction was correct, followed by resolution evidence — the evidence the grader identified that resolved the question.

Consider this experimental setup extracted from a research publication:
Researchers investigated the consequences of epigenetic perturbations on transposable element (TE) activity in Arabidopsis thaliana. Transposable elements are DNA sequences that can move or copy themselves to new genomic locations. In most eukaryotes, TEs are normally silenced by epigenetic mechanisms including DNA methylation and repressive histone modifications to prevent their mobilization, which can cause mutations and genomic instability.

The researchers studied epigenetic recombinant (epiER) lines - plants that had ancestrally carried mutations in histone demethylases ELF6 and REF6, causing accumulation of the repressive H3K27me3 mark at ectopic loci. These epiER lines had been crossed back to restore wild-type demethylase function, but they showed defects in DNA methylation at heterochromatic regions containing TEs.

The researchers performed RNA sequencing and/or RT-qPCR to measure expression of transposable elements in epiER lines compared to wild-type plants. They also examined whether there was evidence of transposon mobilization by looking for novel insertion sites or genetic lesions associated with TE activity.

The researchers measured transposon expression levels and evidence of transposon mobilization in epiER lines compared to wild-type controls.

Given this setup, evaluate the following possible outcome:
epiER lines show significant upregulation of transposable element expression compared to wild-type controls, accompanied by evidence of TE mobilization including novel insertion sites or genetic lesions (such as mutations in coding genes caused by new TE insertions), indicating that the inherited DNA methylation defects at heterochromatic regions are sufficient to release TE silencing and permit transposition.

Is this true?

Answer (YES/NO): YES